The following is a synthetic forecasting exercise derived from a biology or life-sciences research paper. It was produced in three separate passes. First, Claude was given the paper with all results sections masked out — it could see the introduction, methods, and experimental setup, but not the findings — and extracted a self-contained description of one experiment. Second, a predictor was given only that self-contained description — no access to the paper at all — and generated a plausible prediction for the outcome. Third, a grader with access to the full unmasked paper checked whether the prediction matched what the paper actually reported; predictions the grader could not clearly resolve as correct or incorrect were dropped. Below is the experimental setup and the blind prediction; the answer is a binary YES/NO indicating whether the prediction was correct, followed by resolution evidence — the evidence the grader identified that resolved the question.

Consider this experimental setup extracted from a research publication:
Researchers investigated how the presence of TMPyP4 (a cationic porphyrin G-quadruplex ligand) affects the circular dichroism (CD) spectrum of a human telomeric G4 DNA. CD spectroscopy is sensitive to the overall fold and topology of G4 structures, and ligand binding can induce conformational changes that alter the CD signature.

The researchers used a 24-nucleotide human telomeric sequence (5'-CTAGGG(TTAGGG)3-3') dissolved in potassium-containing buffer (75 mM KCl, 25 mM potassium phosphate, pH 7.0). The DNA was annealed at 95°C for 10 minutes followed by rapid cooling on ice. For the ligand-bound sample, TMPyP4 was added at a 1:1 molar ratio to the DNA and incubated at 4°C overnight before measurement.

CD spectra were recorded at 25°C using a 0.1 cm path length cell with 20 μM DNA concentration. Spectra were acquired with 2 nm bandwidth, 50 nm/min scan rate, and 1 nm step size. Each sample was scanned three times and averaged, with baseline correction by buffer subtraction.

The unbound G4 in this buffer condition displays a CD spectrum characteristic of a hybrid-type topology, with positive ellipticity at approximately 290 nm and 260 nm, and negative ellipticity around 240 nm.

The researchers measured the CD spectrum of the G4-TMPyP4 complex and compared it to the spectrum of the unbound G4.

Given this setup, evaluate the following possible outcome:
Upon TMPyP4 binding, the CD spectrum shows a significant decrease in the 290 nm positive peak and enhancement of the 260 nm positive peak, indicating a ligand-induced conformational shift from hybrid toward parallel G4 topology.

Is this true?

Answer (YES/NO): NO